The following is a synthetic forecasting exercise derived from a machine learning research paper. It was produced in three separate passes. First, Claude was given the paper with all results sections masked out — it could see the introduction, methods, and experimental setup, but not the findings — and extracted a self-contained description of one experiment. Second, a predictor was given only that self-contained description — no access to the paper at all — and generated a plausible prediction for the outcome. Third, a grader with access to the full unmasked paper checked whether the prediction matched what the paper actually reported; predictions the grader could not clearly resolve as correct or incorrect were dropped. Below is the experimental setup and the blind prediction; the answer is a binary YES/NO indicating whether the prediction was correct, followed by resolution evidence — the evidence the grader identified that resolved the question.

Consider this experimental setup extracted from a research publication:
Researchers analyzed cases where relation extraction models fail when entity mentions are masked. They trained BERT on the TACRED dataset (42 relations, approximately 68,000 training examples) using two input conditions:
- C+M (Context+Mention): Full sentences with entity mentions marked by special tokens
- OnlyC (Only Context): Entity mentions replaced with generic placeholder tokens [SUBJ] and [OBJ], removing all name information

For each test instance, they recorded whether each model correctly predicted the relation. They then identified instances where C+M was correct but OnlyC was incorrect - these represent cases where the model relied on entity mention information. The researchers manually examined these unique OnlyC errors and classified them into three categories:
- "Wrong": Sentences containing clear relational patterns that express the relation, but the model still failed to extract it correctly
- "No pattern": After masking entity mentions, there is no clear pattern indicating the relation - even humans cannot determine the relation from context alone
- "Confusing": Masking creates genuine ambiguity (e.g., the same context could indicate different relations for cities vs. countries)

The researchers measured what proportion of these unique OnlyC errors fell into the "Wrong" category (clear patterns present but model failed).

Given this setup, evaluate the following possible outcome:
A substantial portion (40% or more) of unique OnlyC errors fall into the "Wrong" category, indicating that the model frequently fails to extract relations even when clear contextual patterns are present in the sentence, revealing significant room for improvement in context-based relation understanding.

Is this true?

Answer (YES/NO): YES